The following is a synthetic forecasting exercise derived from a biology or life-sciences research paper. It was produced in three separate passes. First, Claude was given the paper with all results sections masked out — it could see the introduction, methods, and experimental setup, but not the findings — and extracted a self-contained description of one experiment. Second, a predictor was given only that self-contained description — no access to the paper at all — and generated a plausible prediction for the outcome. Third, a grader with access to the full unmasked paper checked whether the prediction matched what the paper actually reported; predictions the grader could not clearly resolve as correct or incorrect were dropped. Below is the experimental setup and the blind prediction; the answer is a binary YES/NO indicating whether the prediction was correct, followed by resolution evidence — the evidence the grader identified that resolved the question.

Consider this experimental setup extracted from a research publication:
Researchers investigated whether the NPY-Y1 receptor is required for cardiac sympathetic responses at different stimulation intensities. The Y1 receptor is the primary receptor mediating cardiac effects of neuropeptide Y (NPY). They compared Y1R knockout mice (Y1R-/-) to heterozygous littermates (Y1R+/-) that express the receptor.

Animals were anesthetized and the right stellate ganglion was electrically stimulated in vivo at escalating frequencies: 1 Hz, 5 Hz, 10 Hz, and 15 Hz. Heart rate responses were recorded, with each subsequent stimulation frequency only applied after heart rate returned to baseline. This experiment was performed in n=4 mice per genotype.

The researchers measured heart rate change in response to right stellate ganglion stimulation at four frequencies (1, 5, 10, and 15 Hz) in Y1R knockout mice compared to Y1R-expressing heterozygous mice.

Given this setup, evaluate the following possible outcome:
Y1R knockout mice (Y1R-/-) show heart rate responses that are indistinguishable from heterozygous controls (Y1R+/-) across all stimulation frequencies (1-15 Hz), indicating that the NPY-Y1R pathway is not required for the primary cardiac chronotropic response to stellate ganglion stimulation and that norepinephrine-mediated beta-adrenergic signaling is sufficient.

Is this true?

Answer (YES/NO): NO